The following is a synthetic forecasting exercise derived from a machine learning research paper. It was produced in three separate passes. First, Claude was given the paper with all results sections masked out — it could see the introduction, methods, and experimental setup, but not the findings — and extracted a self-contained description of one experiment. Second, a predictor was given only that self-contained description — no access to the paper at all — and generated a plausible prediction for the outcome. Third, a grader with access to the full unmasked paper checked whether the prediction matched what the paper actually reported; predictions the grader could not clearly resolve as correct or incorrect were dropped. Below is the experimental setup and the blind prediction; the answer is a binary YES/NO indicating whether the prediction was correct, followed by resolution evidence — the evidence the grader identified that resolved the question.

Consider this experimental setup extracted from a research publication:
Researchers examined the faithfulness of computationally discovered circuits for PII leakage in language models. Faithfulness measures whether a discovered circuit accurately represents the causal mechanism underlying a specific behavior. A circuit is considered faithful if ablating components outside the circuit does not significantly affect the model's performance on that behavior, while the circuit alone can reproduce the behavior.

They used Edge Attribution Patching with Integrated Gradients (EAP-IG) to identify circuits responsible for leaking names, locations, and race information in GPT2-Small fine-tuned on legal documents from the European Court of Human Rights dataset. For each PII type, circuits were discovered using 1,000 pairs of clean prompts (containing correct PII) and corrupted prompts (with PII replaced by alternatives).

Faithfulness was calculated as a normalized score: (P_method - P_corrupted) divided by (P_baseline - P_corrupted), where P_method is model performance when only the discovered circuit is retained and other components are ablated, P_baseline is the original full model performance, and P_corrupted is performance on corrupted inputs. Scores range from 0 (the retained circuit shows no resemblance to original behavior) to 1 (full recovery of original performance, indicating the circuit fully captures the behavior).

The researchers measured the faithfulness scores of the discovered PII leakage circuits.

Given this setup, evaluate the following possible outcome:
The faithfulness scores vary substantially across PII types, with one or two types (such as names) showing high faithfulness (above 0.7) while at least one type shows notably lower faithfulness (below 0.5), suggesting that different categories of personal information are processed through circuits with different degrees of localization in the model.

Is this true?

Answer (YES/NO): NO